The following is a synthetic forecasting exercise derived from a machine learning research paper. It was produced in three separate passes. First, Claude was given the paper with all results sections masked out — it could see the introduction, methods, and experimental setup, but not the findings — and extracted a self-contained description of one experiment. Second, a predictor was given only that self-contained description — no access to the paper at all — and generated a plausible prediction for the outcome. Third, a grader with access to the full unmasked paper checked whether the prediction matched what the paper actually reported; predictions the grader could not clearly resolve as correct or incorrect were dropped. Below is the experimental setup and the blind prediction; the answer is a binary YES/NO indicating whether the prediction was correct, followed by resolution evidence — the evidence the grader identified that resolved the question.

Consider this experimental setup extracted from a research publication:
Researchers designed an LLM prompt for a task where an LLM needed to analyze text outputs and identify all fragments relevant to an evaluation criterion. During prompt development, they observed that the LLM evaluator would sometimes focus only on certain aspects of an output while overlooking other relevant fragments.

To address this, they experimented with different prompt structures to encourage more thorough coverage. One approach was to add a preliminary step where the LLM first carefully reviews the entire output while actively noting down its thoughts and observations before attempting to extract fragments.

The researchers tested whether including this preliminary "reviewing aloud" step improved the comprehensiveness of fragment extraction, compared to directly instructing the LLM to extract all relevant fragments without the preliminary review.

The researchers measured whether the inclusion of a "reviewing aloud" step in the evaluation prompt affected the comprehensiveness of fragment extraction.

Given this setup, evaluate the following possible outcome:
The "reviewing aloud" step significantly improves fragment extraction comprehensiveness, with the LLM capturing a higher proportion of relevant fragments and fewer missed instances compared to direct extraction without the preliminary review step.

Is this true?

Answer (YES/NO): YES